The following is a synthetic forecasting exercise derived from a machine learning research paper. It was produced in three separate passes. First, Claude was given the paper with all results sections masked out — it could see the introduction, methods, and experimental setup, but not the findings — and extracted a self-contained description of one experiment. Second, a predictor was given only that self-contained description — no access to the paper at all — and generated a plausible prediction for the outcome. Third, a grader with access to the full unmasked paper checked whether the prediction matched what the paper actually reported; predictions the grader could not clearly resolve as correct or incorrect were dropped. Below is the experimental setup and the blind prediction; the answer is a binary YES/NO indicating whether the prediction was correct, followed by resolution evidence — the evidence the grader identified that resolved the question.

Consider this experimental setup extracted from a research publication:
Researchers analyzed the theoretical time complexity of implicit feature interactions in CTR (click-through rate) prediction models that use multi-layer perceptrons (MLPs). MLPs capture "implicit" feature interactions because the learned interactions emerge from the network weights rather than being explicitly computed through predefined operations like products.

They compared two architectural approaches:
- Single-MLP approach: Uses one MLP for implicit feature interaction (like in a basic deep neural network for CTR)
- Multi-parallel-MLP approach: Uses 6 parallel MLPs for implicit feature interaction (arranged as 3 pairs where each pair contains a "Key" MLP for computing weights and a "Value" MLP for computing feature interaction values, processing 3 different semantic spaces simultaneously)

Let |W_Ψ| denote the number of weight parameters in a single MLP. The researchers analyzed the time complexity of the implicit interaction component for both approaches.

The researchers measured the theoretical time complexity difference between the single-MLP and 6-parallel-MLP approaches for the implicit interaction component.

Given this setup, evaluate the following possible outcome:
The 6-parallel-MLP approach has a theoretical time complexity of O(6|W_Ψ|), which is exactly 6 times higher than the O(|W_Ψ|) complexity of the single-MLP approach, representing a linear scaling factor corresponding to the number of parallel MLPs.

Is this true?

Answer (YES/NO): YES